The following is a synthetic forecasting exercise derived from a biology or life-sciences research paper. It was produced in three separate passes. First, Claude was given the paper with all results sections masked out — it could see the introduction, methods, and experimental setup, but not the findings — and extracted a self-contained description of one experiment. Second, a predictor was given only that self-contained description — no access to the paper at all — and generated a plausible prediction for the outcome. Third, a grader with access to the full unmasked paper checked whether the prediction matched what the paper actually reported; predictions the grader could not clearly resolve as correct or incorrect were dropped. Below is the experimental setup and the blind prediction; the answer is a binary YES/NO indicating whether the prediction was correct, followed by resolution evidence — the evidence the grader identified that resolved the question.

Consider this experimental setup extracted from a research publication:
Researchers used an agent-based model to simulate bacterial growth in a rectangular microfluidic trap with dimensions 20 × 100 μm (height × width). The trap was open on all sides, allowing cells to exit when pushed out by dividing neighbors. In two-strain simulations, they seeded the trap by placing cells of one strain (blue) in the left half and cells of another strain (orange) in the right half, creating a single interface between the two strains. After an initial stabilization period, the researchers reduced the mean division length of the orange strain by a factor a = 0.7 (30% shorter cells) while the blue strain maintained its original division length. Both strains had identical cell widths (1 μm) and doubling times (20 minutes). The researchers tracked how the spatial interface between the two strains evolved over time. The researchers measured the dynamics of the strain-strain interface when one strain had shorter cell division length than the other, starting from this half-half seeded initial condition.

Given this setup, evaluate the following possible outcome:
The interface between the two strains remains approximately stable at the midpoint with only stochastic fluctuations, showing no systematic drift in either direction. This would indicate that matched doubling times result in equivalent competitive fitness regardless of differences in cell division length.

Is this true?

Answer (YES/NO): NO